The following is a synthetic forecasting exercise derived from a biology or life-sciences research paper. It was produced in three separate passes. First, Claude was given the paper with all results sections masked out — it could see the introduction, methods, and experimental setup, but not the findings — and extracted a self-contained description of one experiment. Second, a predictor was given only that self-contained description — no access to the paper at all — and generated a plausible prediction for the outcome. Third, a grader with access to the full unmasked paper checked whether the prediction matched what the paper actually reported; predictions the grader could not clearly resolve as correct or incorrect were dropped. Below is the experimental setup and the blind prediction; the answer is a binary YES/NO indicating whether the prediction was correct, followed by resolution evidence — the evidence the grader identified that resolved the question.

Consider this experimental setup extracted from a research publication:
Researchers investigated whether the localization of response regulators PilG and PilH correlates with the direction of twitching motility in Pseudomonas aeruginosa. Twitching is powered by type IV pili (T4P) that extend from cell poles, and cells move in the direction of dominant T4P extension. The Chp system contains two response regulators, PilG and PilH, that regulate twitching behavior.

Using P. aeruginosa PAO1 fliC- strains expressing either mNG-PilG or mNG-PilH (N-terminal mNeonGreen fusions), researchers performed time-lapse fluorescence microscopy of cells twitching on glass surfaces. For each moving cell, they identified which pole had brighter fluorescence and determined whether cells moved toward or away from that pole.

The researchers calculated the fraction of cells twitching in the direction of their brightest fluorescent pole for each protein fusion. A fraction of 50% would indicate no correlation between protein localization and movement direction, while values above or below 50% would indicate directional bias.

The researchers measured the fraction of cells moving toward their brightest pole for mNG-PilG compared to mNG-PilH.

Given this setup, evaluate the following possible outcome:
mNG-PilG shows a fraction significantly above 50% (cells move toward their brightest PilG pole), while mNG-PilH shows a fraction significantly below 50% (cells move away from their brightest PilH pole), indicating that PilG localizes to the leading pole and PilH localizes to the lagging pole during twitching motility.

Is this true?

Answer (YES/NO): NO